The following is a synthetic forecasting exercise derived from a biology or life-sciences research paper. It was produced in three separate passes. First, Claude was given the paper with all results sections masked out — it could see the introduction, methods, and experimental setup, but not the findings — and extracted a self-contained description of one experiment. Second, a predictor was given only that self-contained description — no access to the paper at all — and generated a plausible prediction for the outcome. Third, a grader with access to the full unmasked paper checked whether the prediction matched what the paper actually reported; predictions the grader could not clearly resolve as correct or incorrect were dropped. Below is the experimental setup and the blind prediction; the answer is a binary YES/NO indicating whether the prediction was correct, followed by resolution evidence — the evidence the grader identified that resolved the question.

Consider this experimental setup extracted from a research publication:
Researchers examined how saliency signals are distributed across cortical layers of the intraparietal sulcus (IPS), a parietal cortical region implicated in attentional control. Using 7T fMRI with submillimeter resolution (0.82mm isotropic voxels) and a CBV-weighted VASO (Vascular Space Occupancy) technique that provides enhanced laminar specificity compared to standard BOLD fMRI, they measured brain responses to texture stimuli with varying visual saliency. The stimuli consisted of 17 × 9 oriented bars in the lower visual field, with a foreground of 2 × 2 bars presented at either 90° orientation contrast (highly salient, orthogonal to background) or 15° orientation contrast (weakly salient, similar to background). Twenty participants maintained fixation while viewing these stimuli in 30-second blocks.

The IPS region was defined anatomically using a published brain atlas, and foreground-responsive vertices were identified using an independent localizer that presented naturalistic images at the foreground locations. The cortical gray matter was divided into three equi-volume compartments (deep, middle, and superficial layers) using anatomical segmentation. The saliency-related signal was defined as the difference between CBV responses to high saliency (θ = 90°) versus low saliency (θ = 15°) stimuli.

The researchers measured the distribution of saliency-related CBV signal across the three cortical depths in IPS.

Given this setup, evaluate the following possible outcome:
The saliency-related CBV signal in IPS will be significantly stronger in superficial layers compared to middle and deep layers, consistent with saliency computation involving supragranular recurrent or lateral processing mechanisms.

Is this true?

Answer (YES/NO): NO